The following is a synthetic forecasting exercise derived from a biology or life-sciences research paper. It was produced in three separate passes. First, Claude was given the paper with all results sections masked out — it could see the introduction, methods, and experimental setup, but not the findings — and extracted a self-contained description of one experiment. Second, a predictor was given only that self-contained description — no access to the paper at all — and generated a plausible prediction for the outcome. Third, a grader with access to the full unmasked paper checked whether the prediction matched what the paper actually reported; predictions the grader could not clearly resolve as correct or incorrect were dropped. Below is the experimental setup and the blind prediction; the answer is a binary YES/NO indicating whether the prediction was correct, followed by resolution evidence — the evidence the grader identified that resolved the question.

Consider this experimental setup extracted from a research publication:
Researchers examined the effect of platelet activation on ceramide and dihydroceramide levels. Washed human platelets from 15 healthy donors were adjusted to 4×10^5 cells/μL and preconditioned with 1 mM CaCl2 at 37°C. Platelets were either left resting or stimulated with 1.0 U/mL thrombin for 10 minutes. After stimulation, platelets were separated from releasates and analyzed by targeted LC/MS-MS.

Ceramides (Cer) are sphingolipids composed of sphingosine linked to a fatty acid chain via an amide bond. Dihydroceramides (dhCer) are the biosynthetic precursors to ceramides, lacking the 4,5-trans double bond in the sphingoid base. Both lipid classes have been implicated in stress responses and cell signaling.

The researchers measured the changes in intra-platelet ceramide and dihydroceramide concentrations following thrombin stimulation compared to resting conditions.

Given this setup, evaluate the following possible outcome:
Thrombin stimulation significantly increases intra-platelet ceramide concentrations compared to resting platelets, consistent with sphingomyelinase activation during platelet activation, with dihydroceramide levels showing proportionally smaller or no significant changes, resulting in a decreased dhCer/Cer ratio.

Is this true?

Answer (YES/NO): NO